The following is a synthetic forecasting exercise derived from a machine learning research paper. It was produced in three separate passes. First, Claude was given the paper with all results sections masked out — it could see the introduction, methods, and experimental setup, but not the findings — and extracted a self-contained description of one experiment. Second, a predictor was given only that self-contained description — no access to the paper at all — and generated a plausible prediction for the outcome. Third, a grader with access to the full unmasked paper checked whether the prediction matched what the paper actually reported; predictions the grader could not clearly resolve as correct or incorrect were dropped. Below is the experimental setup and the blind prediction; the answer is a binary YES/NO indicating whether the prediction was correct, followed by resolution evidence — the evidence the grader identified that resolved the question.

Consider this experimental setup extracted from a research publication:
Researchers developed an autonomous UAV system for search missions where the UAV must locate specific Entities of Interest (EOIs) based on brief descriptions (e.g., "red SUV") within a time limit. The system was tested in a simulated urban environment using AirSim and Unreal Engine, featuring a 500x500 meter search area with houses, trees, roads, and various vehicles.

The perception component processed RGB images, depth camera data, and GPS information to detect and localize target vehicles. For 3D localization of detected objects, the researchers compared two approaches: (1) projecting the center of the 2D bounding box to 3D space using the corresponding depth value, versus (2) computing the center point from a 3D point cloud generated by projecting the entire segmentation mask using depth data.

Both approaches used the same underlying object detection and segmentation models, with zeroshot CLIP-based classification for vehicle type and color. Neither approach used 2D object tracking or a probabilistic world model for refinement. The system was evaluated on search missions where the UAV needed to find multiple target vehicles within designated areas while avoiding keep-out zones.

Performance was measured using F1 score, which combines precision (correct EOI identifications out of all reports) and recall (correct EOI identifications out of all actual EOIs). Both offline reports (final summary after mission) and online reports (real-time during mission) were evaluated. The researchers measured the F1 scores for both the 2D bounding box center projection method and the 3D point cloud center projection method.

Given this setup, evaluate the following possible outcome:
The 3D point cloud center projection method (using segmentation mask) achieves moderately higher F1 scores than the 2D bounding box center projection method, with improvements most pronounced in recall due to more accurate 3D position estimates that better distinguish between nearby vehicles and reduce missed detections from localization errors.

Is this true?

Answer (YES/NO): NO